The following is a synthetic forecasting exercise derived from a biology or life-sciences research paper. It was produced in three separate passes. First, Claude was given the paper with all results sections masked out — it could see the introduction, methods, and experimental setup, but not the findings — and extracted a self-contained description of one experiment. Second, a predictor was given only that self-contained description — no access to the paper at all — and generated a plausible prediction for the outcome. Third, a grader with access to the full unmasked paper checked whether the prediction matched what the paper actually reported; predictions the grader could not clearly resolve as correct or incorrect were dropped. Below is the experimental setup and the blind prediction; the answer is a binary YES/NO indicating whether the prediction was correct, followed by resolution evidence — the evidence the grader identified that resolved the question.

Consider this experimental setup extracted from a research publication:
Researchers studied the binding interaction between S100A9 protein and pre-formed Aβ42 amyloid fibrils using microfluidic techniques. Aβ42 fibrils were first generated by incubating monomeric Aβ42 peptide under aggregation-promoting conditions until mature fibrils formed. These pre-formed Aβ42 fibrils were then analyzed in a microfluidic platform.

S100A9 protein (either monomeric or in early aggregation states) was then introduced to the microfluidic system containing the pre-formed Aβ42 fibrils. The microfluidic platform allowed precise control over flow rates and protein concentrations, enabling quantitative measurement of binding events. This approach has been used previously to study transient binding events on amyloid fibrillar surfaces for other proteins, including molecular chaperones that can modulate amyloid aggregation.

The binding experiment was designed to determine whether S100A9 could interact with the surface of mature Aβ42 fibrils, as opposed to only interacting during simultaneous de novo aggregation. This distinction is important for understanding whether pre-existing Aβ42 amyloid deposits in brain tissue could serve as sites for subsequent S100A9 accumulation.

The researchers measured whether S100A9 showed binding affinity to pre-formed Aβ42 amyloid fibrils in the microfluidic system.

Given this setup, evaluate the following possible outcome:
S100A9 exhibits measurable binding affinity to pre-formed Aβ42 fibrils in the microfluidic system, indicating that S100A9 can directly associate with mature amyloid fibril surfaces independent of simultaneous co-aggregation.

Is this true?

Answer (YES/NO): YES